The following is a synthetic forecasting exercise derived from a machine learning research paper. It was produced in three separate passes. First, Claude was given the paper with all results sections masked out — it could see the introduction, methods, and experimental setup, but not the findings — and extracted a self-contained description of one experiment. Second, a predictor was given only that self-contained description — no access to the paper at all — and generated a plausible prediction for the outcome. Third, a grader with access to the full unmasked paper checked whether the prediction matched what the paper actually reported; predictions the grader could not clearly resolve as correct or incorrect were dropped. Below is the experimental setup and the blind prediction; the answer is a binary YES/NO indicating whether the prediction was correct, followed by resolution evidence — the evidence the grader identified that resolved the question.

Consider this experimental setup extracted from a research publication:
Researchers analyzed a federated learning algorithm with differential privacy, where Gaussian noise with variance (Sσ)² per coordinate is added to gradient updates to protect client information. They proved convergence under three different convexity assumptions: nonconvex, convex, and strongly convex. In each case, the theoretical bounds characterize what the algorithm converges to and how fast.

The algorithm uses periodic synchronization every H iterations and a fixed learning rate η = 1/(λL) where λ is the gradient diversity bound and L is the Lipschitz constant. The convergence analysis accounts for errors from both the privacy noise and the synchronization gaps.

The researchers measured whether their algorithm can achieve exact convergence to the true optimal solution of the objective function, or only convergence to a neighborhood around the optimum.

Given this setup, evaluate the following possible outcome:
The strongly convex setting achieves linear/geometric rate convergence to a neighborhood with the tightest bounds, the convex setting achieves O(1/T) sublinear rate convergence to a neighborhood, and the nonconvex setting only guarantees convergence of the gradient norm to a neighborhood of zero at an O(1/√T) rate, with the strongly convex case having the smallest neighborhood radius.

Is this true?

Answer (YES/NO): NO